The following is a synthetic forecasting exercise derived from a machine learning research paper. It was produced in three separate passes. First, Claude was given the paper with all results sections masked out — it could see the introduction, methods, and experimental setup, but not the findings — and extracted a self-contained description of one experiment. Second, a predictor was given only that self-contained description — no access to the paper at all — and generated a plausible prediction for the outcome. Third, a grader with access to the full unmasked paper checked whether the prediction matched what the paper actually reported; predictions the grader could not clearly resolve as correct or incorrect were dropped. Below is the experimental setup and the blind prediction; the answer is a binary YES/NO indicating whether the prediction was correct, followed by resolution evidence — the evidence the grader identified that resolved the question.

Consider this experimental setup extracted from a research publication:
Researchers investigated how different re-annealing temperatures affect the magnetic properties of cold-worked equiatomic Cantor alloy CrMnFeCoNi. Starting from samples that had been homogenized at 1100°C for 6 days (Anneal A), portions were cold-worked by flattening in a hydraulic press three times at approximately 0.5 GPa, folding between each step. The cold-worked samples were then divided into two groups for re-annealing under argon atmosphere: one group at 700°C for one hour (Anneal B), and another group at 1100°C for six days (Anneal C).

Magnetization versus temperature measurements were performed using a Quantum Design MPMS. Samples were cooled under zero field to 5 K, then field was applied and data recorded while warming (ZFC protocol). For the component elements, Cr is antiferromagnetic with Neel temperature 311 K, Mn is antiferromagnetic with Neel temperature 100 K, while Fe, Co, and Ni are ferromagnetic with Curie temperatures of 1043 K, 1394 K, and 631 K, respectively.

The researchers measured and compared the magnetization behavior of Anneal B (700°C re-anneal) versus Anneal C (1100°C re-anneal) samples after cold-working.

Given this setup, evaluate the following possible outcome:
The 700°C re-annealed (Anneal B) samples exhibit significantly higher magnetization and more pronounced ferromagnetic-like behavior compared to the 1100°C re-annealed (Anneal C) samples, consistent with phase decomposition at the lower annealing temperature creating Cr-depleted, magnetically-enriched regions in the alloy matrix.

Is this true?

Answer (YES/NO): NO